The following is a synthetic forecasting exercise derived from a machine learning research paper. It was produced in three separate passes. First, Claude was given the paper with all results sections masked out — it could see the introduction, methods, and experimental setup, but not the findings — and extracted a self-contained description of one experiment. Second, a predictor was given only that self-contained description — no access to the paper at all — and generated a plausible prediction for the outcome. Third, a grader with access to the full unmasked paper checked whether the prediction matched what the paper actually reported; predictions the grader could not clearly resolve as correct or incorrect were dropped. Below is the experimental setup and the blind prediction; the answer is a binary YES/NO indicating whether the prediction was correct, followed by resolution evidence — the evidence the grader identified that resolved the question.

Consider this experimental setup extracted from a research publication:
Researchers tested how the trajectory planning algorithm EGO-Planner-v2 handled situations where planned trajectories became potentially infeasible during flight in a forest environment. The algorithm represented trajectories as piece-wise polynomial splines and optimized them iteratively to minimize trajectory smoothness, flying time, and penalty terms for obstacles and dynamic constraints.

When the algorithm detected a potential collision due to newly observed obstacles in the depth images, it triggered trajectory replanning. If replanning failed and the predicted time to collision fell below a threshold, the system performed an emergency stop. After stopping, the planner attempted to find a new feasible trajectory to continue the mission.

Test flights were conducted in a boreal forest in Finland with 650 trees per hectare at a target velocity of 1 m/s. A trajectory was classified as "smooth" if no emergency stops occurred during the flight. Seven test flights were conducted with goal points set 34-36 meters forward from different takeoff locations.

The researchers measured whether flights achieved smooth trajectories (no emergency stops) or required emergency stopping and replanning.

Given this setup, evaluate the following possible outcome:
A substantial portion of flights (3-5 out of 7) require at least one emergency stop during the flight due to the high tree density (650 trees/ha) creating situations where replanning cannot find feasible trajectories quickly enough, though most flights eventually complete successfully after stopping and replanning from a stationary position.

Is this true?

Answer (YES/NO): NO